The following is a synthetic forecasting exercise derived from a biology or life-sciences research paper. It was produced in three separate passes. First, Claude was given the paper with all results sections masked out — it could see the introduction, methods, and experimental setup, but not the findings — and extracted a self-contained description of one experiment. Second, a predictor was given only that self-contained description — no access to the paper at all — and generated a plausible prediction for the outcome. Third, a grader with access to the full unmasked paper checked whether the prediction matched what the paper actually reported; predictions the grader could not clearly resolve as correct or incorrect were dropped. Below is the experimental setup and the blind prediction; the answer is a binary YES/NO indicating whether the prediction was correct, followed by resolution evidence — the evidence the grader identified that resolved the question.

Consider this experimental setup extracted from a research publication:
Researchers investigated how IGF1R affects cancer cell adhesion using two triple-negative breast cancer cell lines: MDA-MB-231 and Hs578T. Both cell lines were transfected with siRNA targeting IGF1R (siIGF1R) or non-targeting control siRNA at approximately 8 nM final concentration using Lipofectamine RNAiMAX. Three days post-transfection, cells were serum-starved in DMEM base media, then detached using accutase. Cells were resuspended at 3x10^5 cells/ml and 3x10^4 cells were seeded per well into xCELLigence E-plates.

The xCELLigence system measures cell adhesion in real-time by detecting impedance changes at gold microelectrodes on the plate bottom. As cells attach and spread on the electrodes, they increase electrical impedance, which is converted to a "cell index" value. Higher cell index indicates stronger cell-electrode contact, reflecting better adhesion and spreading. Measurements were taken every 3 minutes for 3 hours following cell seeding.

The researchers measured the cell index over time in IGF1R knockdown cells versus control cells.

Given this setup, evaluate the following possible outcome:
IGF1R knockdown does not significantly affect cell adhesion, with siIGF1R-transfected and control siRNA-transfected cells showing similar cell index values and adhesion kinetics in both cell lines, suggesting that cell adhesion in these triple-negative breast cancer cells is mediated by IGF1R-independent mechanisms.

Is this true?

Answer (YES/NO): NO